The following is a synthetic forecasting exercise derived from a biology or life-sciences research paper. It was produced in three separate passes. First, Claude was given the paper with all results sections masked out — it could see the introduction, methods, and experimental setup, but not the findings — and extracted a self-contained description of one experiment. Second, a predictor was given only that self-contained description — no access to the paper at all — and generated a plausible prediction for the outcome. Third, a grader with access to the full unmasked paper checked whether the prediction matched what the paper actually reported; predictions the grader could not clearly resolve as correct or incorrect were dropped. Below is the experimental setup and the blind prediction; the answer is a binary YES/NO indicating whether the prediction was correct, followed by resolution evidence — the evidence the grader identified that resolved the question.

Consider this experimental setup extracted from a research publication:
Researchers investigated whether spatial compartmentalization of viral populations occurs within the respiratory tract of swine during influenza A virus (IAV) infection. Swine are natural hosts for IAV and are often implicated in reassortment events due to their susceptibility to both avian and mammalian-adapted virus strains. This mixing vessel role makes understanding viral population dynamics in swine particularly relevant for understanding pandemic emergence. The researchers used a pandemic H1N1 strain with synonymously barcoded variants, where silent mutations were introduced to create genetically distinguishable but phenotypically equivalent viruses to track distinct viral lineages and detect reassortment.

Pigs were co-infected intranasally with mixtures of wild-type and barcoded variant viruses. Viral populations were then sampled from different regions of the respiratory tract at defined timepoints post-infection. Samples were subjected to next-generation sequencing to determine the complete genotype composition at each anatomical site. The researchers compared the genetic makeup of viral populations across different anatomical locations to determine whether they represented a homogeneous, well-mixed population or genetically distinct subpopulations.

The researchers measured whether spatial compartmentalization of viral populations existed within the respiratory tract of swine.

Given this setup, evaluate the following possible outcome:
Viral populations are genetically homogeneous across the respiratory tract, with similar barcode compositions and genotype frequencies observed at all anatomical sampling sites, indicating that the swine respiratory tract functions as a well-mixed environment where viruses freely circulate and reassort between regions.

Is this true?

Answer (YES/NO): NO